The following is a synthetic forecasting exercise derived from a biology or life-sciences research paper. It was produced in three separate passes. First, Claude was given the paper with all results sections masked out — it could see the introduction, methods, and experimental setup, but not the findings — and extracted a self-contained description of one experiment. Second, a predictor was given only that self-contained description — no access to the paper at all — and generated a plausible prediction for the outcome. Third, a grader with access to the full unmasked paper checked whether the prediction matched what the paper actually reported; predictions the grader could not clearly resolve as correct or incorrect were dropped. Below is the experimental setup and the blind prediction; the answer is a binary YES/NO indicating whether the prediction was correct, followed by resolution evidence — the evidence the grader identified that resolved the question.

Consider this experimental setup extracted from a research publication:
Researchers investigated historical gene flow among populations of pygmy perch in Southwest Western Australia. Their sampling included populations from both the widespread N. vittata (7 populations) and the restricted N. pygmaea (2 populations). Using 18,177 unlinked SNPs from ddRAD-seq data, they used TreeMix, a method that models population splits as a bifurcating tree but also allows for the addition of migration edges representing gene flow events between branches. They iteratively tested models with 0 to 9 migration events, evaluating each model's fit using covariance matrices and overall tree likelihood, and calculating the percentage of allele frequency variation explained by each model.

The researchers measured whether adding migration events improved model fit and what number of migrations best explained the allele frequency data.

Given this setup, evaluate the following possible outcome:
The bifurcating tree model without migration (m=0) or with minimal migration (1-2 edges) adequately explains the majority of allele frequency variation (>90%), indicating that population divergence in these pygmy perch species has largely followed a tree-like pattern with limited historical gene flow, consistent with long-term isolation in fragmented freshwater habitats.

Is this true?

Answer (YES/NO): YES